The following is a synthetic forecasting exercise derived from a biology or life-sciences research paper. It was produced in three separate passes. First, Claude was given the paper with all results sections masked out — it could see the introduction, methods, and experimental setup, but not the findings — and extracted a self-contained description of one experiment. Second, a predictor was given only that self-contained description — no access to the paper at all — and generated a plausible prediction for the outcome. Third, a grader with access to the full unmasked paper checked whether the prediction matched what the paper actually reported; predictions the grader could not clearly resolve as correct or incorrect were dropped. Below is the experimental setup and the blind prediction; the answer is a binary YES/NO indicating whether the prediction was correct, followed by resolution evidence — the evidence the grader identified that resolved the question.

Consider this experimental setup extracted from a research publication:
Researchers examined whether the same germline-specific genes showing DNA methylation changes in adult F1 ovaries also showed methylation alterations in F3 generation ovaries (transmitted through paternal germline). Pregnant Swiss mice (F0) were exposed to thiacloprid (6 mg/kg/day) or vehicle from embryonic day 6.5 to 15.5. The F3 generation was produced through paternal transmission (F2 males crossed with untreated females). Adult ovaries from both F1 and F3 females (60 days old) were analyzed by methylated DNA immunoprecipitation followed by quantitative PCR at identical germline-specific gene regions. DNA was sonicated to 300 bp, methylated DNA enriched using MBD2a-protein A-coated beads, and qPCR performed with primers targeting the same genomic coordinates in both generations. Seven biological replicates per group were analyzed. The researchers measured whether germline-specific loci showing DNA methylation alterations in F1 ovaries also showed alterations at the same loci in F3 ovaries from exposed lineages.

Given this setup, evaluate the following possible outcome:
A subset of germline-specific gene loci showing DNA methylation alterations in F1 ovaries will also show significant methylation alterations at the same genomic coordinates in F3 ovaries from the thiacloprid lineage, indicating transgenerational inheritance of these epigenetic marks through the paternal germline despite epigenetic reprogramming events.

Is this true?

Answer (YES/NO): YES